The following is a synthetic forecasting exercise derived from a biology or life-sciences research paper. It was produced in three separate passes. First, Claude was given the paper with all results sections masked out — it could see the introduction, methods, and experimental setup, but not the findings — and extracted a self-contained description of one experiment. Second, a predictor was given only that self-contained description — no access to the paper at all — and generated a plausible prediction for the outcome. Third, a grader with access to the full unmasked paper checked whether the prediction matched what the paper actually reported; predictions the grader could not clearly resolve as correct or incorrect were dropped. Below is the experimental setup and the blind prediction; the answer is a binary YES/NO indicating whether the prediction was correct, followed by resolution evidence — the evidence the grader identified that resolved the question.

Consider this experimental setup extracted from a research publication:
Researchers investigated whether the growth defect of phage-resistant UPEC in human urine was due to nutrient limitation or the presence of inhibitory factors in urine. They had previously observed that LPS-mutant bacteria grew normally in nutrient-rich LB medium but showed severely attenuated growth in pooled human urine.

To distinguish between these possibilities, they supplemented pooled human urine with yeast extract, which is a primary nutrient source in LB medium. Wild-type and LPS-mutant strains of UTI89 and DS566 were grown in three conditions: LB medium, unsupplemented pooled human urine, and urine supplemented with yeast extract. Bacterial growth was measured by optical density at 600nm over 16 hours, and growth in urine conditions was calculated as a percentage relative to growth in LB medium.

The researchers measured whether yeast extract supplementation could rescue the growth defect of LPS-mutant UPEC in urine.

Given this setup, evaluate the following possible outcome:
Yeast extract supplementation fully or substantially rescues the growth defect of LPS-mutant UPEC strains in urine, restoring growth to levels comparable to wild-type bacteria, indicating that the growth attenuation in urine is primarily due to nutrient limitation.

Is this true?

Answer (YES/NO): NO